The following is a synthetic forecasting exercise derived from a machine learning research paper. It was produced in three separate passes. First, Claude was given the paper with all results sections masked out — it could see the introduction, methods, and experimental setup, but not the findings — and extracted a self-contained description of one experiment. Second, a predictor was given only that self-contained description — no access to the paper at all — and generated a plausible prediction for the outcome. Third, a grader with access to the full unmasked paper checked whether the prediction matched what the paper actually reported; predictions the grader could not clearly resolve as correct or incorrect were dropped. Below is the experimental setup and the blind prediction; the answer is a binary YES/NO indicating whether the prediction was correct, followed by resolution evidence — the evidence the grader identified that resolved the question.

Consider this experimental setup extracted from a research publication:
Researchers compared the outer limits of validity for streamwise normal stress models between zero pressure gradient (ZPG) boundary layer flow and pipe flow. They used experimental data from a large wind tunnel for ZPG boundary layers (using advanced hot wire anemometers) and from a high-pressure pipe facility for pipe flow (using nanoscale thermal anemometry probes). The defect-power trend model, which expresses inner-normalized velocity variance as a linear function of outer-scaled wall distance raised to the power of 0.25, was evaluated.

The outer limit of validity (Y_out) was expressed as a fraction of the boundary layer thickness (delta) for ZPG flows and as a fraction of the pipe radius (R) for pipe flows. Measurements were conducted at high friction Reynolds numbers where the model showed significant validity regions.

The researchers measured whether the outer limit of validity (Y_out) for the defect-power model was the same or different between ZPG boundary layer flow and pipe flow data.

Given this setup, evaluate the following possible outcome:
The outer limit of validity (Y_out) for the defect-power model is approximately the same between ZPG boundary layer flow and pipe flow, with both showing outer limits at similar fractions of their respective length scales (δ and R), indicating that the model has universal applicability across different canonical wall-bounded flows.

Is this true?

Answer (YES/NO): NO